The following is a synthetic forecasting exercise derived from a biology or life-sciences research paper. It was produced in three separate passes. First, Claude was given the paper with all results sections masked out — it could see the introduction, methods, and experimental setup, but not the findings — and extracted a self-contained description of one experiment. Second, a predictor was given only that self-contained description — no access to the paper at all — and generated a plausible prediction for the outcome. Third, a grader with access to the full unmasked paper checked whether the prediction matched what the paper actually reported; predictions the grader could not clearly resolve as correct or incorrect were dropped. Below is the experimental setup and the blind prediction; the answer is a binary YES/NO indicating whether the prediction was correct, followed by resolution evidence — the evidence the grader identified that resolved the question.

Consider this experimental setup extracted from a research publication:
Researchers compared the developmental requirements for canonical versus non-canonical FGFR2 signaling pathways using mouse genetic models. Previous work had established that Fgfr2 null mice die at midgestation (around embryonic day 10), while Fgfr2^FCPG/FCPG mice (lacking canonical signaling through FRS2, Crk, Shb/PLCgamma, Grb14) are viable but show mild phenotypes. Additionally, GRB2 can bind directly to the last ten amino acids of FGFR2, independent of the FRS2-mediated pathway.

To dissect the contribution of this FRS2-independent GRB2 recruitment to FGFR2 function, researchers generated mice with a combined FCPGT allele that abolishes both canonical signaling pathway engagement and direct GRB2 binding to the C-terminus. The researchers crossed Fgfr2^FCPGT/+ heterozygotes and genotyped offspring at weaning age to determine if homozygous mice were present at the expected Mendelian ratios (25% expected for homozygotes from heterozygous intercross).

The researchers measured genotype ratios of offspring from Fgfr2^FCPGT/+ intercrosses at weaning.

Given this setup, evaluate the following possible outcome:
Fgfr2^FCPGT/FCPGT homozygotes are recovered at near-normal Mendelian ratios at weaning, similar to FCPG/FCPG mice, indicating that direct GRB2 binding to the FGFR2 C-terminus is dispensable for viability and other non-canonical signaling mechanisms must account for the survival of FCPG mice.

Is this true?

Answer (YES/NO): NO